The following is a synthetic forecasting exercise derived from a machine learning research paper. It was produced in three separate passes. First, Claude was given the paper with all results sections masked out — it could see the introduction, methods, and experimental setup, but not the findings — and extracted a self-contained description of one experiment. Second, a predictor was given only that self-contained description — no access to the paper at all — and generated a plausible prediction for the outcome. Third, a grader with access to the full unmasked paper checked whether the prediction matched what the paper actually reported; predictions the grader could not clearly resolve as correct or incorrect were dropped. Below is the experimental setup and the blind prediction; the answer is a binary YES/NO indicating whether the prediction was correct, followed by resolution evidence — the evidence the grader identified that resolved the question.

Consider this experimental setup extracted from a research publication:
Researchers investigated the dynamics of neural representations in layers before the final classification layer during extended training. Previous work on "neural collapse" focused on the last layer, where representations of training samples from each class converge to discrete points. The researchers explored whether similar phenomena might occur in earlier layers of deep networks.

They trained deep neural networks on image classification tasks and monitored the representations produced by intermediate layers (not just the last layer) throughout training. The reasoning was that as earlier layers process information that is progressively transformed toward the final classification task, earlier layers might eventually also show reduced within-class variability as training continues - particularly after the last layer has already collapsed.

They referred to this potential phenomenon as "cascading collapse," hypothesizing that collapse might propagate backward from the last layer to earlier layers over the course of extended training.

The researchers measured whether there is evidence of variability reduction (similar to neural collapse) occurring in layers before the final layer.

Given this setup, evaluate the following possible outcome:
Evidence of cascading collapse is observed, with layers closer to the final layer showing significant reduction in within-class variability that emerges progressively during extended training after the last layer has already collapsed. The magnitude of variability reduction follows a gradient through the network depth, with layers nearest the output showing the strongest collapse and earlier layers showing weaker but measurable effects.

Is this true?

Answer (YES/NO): YES